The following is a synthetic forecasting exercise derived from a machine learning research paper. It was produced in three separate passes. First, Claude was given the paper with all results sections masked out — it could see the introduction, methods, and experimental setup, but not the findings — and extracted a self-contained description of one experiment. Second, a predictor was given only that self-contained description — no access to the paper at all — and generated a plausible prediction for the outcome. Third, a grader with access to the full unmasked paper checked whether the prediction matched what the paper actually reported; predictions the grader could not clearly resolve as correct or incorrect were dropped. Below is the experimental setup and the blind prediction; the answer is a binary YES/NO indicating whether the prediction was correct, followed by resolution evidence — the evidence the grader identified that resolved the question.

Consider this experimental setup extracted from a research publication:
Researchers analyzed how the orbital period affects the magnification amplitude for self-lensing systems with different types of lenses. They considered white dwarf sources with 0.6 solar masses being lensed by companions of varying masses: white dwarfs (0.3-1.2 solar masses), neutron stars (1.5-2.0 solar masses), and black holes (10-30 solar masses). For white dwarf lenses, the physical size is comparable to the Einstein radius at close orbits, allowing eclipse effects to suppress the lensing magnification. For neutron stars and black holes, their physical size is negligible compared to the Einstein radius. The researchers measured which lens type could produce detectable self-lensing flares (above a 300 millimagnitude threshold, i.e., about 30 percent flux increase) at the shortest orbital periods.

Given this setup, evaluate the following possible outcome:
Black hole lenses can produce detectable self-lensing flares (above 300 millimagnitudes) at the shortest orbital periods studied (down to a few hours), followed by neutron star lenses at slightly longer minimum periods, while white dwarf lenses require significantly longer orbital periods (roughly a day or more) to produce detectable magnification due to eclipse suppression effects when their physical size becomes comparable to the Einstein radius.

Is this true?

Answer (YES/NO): NO